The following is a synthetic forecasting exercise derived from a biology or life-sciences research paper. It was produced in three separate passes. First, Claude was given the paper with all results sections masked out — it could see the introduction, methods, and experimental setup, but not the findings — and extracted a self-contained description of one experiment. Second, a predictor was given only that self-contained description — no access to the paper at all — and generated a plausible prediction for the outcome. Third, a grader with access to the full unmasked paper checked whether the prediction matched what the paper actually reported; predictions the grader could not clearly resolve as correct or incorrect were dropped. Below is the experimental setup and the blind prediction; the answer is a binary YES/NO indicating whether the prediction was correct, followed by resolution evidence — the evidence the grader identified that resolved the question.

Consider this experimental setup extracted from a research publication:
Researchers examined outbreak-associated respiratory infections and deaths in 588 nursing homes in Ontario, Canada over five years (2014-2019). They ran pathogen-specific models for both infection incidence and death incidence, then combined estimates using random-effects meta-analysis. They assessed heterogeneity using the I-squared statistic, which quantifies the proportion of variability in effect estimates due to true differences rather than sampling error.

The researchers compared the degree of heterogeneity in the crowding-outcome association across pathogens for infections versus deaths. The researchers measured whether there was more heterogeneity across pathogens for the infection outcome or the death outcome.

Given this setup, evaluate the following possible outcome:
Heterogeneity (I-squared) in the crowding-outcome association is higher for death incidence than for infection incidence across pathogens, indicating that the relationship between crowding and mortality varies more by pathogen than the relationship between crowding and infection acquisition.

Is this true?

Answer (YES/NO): NO